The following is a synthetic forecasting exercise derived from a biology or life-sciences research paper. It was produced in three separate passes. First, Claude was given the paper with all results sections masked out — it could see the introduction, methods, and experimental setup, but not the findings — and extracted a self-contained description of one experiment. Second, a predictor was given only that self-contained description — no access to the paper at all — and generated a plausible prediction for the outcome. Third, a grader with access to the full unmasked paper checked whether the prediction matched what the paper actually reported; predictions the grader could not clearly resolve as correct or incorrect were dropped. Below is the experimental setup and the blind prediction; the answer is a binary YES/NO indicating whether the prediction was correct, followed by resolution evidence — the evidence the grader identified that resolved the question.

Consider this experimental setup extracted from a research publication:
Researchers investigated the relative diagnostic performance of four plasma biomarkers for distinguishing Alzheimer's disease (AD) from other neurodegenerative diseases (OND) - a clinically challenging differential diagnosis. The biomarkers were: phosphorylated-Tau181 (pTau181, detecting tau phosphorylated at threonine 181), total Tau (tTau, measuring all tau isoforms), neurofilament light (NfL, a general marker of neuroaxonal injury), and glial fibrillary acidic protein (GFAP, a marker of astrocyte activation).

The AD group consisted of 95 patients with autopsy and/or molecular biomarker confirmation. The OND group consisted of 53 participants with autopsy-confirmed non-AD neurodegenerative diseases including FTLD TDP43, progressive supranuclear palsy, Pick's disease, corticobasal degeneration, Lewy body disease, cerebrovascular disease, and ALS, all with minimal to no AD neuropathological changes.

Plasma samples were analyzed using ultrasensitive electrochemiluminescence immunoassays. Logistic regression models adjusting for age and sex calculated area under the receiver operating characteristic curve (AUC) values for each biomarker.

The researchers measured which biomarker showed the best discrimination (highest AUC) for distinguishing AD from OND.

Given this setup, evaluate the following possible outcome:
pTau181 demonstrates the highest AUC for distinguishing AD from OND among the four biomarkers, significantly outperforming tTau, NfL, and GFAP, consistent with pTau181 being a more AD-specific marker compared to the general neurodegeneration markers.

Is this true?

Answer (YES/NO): YES